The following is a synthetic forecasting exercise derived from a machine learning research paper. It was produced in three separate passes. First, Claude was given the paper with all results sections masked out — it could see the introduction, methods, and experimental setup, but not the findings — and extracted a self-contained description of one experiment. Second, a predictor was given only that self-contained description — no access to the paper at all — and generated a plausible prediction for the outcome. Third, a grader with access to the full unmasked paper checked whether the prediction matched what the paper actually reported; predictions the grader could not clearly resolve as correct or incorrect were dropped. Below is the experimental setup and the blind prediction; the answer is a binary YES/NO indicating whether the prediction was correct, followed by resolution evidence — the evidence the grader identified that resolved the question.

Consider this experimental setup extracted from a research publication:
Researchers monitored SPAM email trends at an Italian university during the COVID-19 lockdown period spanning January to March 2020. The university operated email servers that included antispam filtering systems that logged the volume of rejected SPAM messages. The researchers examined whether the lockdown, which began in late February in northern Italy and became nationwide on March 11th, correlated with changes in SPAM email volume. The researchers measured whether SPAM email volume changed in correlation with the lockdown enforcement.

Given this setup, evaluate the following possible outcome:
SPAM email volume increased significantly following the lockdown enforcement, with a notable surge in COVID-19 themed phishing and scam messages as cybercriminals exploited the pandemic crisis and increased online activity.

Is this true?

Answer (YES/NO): NO